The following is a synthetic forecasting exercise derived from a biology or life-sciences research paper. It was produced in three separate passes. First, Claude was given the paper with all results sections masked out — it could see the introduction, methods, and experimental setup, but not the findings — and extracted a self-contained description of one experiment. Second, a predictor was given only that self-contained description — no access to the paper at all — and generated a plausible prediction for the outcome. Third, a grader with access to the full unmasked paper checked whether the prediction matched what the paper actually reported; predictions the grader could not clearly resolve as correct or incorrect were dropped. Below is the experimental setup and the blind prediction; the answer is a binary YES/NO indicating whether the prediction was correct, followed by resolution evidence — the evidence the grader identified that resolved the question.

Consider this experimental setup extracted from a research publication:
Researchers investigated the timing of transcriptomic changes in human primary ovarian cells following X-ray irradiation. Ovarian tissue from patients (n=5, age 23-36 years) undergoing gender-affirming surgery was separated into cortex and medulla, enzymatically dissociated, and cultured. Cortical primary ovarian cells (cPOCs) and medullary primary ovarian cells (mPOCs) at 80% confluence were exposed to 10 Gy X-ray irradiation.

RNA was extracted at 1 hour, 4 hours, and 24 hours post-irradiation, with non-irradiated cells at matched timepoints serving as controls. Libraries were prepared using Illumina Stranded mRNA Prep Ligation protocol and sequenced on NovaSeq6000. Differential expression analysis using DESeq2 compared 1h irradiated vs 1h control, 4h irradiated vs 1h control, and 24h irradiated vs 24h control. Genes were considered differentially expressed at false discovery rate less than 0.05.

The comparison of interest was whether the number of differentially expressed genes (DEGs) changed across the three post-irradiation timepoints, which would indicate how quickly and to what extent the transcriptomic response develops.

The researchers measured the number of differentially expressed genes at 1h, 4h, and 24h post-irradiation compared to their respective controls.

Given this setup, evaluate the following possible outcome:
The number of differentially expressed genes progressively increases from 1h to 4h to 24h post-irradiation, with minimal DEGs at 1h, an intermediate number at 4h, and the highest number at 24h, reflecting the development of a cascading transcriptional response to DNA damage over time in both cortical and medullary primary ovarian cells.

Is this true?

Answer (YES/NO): NO